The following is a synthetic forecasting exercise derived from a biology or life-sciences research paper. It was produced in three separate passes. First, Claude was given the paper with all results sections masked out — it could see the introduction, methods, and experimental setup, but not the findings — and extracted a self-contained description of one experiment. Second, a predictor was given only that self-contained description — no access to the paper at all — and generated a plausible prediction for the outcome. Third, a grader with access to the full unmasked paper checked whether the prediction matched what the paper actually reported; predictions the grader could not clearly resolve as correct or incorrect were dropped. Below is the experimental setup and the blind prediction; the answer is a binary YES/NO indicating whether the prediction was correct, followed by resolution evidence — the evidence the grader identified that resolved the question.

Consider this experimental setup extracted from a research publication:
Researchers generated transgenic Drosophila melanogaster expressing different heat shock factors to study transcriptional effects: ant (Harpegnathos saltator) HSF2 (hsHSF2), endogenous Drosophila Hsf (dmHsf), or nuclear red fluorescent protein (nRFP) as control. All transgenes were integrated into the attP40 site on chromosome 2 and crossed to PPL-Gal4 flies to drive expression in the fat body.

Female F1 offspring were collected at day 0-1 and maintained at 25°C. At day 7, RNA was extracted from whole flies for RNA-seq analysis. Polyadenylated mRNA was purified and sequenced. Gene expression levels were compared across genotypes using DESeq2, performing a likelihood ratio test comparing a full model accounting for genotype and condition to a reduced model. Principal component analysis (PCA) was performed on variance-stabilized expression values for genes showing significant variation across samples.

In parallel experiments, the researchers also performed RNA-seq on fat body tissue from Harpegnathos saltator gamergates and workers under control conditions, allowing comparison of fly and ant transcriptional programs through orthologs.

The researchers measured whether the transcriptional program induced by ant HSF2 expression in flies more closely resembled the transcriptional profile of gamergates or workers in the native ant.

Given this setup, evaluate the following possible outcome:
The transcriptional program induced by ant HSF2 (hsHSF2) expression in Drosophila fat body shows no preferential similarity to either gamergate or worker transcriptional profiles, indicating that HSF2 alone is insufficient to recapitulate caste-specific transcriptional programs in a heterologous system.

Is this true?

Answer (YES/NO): NO